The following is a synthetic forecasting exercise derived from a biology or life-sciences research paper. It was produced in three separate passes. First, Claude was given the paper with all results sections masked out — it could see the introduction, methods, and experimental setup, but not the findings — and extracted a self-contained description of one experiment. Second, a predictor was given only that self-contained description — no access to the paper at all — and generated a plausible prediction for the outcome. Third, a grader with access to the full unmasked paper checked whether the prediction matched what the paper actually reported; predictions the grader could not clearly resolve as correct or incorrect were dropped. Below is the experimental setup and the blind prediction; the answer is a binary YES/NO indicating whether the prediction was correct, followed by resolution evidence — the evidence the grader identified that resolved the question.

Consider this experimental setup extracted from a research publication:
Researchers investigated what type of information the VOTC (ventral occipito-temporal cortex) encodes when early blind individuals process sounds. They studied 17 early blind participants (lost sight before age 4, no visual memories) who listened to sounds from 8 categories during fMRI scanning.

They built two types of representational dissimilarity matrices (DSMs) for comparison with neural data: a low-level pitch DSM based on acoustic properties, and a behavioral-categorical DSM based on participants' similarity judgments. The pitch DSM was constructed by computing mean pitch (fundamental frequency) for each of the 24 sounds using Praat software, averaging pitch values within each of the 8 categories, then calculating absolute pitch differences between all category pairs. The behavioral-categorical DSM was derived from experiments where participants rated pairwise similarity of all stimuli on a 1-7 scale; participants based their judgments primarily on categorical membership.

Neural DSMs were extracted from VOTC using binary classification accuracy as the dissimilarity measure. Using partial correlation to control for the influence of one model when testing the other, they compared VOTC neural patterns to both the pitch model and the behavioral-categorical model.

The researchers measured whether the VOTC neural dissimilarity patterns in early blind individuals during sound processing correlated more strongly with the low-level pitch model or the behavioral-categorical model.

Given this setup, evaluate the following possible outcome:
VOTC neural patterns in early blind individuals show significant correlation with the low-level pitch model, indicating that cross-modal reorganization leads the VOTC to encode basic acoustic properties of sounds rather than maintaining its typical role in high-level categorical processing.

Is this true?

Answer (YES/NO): NO